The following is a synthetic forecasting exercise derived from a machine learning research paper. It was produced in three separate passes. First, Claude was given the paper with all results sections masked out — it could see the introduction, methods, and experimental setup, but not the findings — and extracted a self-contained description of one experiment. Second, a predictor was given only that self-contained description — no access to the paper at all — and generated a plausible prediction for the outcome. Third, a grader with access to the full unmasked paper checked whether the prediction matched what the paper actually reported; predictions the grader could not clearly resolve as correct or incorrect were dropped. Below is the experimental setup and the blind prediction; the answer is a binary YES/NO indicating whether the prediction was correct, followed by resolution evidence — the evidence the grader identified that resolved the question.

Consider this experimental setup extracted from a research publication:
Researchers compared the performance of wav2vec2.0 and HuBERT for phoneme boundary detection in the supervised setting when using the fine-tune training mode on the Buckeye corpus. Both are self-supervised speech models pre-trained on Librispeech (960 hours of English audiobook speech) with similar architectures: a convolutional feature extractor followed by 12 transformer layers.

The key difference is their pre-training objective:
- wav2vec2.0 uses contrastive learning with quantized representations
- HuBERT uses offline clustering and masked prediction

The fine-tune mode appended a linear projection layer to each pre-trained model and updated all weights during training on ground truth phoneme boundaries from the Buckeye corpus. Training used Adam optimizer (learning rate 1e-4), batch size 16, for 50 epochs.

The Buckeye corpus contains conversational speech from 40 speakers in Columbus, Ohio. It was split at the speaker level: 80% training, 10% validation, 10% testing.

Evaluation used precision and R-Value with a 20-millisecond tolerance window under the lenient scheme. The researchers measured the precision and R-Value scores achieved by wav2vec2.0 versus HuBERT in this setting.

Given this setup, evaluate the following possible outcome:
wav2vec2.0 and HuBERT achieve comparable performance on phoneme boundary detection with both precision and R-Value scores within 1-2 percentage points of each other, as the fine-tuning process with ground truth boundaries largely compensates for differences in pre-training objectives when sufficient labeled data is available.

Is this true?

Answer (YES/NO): YES